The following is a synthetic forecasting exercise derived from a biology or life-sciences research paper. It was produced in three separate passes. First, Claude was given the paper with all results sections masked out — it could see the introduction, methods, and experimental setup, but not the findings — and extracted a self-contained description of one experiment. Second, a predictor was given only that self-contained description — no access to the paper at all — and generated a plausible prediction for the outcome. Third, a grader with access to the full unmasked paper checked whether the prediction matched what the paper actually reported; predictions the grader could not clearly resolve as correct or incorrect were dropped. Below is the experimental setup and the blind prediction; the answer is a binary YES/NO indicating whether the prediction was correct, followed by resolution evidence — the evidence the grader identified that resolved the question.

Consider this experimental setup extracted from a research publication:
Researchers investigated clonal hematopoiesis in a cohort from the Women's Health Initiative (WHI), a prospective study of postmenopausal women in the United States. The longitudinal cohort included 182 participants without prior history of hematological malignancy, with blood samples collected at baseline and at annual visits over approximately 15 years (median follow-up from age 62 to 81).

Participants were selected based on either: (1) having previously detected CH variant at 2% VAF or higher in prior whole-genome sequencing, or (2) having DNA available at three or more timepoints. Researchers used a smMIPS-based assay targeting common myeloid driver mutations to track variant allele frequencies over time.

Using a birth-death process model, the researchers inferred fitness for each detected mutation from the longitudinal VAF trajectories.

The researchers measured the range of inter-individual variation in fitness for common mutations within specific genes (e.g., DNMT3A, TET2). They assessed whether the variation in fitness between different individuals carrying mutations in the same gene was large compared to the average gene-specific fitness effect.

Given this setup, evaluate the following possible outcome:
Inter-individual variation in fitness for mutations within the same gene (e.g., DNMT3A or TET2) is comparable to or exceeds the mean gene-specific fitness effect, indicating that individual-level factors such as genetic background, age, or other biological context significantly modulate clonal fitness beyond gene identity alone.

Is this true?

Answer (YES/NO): NO